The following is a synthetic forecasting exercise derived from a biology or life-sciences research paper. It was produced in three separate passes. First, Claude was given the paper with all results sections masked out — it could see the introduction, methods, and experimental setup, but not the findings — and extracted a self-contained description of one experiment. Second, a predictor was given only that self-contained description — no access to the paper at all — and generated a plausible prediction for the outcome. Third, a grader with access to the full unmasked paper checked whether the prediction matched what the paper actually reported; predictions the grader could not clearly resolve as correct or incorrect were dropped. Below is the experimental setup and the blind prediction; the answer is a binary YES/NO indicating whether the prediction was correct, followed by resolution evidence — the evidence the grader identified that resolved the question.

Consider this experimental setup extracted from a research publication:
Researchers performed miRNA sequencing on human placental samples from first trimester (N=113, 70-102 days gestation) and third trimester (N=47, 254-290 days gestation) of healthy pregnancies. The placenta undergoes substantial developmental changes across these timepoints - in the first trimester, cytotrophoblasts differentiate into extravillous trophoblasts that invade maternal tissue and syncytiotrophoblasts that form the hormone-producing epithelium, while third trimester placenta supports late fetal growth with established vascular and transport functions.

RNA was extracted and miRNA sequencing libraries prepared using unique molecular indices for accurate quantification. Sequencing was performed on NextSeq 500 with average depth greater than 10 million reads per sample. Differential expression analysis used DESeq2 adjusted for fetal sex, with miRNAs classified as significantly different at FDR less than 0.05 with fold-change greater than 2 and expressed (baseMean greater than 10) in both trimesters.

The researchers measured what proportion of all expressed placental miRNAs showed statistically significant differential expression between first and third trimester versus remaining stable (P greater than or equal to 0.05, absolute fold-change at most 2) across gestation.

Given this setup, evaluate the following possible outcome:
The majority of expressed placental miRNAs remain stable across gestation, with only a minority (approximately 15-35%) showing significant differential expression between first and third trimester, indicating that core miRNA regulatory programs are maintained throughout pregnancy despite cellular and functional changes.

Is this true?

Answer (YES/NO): NO